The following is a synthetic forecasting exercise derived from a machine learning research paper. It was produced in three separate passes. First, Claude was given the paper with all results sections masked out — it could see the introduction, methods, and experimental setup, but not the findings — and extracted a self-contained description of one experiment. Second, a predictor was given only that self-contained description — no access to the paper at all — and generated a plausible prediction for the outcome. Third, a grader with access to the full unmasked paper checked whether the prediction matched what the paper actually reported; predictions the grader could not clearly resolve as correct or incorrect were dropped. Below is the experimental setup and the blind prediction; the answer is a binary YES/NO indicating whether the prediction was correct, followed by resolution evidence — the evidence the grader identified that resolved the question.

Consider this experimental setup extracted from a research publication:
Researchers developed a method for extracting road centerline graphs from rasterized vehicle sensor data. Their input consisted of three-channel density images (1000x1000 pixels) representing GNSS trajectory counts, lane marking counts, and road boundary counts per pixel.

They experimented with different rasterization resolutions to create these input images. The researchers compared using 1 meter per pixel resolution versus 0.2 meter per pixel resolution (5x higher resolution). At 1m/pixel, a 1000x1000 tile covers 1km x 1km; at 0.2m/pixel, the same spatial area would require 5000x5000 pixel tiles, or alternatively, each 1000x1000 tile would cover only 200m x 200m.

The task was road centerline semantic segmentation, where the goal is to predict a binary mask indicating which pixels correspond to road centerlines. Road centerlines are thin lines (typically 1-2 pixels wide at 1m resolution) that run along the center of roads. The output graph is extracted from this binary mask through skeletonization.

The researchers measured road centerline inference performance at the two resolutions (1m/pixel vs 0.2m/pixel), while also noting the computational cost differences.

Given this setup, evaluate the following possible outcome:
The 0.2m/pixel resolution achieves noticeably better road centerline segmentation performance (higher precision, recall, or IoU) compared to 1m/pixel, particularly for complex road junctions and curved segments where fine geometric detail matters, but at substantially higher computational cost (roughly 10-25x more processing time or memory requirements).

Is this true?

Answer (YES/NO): NO